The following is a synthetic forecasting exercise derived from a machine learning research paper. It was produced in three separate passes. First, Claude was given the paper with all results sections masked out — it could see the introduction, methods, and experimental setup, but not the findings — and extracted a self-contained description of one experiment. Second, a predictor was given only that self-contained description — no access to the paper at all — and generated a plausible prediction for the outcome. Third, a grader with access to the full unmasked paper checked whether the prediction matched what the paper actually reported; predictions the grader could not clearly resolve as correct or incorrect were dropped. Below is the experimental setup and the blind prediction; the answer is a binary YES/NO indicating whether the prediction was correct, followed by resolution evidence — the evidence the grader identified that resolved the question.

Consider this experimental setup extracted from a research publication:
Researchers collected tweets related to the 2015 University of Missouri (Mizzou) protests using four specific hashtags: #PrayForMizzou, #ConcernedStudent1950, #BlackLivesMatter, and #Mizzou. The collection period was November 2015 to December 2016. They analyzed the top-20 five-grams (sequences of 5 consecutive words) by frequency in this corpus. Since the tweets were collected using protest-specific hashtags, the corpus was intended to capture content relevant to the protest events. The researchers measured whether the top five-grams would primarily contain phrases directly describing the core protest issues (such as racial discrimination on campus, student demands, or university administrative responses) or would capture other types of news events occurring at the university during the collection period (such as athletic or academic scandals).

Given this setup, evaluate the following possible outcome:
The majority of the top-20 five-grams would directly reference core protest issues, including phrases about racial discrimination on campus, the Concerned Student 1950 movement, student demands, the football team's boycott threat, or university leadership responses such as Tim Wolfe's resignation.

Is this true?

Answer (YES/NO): NO